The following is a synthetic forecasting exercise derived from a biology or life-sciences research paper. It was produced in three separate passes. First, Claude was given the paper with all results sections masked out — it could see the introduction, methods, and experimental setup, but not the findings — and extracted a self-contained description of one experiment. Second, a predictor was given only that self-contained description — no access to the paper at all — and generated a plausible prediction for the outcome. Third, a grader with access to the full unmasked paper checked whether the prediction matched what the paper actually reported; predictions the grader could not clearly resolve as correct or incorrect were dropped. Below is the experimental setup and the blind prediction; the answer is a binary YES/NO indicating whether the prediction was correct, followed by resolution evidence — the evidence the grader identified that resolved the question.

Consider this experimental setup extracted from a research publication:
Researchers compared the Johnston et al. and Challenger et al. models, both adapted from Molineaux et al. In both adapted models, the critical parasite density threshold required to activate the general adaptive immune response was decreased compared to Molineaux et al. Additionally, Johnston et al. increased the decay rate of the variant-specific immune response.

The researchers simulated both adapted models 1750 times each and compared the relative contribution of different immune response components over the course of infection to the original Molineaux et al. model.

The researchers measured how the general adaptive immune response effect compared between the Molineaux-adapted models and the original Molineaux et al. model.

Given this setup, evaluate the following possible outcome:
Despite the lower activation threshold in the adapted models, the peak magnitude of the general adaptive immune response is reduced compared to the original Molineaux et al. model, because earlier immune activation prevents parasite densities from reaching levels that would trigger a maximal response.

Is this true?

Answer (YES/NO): NO